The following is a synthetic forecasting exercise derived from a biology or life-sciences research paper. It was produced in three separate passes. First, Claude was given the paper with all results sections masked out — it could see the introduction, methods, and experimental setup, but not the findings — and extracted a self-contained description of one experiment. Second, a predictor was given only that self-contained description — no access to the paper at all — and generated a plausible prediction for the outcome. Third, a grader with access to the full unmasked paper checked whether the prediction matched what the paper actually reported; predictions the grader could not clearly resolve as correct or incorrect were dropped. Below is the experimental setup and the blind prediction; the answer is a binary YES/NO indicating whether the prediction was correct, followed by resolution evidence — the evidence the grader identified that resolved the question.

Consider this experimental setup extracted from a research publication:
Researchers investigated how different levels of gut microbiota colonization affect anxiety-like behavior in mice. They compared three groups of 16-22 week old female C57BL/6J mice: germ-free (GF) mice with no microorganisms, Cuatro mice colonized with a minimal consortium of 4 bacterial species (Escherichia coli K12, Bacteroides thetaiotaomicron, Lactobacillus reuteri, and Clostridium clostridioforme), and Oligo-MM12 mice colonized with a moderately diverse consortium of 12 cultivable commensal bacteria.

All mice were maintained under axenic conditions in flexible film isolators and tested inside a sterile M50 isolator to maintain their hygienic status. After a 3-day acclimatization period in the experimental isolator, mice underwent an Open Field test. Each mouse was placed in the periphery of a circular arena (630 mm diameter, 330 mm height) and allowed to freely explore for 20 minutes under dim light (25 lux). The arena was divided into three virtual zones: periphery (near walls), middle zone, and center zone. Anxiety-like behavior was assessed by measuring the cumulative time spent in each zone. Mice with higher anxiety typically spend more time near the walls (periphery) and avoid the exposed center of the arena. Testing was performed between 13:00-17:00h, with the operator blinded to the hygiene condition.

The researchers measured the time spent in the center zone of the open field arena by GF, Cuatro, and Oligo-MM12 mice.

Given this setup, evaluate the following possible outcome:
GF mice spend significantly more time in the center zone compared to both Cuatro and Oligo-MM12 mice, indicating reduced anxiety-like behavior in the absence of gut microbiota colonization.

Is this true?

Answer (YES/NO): NO